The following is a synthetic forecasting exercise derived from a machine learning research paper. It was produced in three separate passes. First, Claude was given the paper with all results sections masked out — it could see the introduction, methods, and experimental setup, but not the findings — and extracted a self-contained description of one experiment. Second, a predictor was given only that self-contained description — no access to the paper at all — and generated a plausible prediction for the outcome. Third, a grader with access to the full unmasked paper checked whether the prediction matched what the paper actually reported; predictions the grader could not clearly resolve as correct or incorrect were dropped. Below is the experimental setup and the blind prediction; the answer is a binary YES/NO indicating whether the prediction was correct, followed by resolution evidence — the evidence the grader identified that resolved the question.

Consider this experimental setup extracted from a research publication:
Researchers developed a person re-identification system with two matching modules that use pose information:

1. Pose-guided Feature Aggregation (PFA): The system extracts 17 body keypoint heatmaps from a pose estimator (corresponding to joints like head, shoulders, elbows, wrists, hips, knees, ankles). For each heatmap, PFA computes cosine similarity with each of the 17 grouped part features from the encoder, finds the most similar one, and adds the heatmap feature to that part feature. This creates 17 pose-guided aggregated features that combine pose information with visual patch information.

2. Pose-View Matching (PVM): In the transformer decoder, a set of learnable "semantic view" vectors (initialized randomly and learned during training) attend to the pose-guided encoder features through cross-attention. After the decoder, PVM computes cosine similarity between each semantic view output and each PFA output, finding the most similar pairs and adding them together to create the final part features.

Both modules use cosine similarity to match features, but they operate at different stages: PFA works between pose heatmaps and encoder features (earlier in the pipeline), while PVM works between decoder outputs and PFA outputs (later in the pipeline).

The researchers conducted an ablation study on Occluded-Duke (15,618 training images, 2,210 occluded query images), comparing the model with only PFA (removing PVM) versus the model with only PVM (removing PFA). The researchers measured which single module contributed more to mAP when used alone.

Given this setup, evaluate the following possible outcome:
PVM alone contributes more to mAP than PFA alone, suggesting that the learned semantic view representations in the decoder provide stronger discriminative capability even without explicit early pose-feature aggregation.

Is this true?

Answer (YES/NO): NO